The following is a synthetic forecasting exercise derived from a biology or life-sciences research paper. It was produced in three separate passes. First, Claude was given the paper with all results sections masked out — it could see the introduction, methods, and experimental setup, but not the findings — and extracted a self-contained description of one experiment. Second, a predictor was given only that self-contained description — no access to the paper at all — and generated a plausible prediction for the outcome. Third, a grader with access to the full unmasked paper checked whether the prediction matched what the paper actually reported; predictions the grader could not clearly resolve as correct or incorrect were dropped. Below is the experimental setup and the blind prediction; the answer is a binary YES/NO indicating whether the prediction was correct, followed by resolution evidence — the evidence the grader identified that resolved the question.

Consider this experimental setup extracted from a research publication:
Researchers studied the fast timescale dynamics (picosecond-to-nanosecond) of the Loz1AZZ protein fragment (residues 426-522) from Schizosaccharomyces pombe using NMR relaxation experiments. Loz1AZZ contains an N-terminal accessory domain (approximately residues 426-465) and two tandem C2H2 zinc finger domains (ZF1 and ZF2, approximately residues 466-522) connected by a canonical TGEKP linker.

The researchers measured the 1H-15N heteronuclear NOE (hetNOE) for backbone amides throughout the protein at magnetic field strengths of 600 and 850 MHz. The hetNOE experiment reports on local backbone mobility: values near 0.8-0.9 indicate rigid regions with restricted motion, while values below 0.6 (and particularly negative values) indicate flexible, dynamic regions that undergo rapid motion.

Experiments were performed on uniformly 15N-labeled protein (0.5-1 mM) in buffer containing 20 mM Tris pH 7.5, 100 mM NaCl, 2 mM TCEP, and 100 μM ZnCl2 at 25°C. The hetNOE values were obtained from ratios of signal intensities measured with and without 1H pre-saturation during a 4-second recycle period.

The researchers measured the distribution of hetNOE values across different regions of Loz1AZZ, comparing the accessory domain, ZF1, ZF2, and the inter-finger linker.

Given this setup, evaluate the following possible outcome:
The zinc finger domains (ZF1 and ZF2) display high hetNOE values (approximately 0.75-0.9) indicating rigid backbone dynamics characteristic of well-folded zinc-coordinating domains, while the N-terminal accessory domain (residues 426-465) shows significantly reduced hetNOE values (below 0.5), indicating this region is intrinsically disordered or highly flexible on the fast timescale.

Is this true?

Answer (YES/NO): NO